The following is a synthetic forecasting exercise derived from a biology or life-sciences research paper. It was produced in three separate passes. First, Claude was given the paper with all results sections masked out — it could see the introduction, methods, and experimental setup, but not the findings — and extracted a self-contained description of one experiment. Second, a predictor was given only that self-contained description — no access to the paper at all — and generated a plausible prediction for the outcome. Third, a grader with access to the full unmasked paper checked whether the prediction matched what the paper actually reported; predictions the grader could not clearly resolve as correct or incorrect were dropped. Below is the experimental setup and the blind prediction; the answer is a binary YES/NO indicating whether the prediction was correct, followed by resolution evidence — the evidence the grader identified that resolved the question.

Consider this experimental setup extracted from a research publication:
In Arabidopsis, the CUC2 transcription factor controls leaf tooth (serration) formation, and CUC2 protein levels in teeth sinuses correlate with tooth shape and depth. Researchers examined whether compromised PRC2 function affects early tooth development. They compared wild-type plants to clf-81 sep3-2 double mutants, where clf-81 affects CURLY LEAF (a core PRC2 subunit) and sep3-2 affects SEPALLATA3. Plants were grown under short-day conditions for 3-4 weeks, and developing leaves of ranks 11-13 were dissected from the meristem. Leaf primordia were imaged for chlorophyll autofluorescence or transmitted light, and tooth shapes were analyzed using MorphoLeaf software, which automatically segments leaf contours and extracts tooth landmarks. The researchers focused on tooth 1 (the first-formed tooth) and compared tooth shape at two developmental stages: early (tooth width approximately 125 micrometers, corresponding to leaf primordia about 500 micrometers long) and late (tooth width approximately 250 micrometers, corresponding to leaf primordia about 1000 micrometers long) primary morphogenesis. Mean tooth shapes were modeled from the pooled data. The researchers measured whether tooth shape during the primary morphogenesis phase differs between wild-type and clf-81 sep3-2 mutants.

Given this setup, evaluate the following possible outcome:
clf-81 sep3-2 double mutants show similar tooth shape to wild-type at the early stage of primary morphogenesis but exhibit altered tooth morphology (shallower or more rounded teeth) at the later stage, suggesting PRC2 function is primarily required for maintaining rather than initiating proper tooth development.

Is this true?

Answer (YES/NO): NO